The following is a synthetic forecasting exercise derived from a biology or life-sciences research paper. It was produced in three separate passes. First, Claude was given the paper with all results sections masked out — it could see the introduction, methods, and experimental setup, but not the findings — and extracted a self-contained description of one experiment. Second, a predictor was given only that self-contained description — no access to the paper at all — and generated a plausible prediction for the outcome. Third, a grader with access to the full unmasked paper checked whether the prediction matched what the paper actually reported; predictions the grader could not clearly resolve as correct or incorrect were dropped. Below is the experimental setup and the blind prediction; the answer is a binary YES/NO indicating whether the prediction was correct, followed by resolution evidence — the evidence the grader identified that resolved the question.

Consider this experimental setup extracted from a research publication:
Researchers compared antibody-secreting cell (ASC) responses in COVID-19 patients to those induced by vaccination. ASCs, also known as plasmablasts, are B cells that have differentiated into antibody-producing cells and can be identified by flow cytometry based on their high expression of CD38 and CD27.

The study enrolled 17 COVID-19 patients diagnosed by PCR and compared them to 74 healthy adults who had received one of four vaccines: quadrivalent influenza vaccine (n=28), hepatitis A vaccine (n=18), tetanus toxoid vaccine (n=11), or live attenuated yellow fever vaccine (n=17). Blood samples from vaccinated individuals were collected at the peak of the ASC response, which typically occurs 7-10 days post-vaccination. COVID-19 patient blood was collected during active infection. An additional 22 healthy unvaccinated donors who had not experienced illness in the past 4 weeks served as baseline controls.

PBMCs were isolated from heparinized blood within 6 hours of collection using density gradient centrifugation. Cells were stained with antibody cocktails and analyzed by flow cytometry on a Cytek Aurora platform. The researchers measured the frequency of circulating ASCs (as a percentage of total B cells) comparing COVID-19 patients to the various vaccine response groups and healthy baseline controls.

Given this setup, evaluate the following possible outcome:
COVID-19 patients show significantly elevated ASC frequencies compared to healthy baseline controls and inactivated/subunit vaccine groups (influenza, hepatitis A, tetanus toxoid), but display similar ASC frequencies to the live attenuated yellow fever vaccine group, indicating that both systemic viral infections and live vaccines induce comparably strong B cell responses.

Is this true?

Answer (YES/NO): NO